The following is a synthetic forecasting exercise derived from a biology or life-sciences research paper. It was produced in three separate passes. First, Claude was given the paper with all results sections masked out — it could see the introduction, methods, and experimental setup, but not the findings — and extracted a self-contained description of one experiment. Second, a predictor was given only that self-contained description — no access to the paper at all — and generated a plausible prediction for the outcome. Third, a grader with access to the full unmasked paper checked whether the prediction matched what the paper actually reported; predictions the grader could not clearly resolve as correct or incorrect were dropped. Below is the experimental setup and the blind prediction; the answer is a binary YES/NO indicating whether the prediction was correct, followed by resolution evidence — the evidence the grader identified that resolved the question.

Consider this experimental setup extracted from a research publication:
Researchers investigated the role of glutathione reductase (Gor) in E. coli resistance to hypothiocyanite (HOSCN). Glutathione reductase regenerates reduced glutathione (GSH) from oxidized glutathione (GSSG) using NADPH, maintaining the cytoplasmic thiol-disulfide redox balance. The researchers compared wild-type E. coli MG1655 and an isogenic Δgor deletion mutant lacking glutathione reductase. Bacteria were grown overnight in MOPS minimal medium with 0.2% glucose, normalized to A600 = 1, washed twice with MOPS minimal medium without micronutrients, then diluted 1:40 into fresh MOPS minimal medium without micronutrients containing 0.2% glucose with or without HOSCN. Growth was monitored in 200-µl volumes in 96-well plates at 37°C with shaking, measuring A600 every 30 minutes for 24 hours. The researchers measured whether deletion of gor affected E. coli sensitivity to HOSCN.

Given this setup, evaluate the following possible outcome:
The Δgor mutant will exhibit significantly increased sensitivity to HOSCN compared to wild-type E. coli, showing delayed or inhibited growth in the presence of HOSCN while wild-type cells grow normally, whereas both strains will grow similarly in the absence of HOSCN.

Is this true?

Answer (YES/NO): YES